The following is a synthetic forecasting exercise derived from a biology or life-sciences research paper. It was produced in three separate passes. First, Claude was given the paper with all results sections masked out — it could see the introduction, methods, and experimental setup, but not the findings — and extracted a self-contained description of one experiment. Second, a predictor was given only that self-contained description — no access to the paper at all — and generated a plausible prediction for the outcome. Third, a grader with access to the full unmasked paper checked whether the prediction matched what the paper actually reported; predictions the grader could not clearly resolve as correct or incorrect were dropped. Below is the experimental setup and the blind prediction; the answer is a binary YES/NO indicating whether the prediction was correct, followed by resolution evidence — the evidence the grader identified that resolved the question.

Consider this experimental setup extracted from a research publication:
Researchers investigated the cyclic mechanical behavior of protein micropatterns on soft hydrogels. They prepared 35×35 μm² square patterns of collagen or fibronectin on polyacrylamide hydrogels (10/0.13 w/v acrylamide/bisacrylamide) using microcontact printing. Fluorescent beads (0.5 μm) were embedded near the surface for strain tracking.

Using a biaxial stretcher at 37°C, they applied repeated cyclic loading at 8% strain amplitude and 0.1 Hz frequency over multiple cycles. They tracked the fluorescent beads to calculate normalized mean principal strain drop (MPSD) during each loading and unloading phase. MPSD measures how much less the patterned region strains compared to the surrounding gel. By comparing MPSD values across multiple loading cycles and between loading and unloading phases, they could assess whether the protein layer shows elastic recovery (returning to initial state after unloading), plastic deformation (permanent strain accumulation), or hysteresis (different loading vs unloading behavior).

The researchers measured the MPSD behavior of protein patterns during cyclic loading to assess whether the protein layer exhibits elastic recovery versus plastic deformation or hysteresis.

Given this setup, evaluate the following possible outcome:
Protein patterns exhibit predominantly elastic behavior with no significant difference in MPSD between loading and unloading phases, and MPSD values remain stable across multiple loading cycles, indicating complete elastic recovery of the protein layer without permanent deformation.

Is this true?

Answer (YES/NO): YES